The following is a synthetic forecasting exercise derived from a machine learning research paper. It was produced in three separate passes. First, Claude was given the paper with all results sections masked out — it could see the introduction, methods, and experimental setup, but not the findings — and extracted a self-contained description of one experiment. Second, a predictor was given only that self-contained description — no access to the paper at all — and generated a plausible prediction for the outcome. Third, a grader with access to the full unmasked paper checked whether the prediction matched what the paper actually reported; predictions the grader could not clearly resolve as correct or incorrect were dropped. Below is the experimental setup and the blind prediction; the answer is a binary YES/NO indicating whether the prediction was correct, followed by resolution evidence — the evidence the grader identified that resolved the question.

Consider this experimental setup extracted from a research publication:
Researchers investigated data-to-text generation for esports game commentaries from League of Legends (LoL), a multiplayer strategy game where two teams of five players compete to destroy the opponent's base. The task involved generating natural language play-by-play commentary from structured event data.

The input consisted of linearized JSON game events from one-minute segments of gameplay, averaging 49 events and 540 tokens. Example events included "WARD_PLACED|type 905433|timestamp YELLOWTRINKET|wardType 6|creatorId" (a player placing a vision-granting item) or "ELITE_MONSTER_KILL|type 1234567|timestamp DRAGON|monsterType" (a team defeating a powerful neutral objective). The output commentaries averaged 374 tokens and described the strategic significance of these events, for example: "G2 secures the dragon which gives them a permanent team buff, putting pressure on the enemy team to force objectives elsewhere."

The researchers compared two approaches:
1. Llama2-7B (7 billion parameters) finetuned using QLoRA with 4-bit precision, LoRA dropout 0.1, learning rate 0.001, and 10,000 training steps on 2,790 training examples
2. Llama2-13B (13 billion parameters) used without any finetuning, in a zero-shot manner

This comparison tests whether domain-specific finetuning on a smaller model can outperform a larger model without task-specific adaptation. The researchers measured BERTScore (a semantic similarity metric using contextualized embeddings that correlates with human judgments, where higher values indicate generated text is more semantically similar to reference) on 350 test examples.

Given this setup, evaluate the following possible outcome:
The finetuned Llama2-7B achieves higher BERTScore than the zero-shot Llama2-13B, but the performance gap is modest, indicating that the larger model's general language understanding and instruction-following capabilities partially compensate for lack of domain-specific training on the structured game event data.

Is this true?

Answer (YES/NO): NO